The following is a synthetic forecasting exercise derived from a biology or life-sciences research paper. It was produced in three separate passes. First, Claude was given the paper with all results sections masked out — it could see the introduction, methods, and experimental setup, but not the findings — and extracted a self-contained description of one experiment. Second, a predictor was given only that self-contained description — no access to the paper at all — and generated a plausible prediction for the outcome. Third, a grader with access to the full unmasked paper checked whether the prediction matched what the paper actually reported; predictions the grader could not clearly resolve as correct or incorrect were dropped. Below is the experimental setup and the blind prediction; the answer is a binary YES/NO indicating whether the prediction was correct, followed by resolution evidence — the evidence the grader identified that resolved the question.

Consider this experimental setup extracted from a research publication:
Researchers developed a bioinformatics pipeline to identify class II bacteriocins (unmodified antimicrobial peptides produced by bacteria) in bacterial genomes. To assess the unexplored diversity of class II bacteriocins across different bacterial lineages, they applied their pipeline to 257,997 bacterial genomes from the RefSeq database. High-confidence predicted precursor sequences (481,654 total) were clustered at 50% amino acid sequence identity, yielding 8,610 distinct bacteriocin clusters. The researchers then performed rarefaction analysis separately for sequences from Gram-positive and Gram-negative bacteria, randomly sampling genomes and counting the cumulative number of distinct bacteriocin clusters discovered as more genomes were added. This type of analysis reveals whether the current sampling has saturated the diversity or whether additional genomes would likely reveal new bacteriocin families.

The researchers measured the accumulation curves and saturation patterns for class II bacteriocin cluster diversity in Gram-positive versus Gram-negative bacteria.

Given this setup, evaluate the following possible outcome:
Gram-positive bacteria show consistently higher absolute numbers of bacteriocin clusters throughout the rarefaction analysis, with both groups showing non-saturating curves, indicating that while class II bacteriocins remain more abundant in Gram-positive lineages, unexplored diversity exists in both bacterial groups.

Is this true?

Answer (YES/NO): NO